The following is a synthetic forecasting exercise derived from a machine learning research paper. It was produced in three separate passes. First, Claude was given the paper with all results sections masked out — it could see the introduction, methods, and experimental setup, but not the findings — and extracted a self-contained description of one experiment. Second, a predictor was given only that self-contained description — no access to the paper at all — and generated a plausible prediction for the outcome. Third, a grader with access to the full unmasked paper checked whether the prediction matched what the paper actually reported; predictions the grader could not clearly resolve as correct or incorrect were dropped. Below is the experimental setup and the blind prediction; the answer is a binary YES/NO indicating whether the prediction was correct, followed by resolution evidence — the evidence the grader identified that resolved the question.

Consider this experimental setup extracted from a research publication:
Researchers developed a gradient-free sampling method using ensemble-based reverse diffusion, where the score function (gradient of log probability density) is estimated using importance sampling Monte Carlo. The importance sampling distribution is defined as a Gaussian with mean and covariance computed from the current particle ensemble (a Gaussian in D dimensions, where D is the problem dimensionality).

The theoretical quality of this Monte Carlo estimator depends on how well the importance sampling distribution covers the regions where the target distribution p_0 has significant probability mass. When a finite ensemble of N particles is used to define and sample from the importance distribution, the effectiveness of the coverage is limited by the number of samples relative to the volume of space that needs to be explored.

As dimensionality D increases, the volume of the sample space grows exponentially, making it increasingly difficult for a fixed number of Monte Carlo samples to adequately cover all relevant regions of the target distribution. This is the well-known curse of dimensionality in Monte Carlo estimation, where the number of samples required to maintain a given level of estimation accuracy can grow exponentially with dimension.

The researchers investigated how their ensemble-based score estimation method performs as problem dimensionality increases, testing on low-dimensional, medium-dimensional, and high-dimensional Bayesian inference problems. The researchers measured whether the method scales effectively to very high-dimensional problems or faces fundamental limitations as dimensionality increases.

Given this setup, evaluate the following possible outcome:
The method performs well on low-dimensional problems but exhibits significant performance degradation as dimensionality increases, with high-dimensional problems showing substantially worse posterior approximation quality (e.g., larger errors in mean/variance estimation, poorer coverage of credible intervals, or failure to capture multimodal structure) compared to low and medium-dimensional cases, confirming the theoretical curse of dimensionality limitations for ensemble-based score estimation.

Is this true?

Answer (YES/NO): NO